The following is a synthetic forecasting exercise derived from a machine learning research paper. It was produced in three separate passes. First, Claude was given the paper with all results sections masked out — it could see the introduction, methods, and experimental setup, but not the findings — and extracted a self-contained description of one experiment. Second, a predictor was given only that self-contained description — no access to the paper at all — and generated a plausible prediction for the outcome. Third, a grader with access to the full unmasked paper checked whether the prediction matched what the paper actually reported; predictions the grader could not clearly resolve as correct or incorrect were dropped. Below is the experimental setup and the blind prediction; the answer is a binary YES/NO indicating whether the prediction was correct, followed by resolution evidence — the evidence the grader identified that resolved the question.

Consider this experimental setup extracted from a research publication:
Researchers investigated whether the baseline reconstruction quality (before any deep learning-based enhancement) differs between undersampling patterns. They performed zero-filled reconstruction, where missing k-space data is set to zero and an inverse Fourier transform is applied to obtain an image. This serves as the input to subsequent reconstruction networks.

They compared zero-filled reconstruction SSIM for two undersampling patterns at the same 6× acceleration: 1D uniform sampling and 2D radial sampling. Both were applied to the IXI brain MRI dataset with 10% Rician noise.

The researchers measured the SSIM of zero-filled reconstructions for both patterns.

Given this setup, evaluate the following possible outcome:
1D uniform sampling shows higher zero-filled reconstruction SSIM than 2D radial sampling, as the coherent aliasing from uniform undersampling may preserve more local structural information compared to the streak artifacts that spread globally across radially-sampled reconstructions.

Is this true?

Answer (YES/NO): YES